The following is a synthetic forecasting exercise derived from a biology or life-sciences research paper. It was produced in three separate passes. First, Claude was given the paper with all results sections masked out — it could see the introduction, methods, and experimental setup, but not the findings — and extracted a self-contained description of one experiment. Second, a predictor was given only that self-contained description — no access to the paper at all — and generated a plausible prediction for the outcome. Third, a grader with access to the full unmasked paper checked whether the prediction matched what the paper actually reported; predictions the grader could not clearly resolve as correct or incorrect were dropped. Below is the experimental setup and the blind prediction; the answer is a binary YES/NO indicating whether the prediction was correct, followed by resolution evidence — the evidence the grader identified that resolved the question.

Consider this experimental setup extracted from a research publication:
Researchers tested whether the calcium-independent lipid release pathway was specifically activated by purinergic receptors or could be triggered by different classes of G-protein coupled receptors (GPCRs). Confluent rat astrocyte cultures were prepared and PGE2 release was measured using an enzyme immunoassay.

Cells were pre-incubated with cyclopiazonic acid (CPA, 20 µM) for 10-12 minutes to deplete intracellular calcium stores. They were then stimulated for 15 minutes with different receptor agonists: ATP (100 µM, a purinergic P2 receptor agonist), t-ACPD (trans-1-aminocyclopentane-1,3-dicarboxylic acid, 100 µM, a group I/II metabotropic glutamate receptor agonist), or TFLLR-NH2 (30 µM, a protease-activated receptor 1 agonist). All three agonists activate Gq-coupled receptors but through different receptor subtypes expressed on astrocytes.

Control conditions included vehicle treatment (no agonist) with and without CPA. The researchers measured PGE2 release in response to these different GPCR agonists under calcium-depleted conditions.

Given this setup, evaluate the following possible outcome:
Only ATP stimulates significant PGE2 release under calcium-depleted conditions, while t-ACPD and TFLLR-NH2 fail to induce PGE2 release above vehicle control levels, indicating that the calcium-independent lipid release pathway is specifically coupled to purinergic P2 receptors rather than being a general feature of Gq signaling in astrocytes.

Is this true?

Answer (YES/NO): NO